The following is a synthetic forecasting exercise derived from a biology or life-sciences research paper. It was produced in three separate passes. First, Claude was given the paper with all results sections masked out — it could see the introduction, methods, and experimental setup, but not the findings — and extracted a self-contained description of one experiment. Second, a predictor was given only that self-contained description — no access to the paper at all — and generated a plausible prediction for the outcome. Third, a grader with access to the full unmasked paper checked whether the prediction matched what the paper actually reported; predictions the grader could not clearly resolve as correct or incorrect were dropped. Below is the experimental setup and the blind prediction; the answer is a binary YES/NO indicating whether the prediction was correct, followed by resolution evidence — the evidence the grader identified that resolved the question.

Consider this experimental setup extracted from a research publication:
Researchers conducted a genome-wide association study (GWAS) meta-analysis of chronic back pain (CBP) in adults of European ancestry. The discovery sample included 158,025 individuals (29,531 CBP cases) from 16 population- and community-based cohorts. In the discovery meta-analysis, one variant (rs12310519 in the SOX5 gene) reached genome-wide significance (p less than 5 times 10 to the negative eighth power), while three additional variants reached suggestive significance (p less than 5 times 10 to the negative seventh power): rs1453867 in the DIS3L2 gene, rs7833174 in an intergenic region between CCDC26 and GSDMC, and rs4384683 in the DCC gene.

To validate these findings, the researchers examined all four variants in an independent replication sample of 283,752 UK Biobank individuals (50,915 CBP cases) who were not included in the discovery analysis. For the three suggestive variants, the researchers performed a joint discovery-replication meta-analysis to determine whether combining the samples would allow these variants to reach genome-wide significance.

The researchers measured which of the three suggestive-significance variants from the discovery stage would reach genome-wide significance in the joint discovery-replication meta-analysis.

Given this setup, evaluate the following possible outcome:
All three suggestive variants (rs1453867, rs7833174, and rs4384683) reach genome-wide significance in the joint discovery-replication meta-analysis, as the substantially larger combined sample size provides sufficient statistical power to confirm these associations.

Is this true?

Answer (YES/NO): NO